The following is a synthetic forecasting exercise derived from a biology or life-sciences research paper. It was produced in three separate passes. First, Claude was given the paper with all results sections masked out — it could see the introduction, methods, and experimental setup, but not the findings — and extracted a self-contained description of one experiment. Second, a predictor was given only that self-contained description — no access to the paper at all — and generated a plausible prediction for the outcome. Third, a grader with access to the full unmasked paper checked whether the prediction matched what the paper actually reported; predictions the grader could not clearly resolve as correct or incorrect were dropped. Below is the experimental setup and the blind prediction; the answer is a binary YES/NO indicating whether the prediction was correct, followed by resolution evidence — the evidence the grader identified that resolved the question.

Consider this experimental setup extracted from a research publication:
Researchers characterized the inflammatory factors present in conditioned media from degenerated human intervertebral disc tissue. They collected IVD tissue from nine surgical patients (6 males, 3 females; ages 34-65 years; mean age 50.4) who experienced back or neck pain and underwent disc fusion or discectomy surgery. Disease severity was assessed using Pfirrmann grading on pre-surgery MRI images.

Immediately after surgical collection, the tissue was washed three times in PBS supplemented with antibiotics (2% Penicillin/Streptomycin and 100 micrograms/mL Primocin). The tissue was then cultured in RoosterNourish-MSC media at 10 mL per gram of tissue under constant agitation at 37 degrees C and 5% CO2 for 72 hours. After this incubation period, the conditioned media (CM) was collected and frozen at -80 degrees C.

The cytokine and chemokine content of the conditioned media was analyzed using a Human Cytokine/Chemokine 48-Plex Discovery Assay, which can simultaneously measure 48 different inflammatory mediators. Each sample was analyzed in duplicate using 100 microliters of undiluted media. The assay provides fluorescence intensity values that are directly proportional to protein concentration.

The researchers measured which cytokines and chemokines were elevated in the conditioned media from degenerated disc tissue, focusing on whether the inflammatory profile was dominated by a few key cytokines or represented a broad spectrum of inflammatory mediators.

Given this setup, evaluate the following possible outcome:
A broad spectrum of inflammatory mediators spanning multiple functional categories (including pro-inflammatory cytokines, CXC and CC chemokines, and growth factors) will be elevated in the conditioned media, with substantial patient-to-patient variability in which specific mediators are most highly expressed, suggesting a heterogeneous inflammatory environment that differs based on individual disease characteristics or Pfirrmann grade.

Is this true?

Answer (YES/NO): NO